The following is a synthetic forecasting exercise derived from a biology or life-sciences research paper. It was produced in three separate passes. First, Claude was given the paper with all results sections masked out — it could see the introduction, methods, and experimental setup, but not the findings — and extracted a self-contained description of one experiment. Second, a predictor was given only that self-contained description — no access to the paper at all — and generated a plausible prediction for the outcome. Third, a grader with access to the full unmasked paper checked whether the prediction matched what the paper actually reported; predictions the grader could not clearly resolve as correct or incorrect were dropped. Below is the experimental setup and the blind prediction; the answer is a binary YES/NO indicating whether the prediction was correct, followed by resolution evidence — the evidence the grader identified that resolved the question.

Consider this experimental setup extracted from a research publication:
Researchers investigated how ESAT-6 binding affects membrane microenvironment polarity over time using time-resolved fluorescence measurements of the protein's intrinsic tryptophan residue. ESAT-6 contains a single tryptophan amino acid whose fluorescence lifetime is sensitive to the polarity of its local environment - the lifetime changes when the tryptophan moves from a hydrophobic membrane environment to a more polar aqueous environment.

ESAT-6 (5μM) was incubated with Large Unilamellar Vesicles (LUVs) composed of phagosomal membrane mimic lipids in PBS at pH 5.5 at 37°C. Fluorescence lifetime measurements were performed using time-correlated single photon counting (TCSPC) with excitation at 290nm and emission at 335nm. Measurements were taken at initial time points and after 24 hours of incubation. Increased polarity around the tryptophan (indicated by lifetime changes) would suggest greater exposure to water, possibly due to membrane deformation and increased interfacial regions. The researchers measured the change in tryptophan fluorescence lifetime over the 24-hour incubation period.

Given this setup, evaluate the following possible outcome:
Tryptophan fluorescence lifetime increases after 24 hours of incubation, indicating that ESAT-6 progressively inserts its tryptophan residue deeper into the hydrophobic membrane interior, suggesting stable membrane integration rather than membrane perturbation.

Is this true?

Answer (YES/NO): NO